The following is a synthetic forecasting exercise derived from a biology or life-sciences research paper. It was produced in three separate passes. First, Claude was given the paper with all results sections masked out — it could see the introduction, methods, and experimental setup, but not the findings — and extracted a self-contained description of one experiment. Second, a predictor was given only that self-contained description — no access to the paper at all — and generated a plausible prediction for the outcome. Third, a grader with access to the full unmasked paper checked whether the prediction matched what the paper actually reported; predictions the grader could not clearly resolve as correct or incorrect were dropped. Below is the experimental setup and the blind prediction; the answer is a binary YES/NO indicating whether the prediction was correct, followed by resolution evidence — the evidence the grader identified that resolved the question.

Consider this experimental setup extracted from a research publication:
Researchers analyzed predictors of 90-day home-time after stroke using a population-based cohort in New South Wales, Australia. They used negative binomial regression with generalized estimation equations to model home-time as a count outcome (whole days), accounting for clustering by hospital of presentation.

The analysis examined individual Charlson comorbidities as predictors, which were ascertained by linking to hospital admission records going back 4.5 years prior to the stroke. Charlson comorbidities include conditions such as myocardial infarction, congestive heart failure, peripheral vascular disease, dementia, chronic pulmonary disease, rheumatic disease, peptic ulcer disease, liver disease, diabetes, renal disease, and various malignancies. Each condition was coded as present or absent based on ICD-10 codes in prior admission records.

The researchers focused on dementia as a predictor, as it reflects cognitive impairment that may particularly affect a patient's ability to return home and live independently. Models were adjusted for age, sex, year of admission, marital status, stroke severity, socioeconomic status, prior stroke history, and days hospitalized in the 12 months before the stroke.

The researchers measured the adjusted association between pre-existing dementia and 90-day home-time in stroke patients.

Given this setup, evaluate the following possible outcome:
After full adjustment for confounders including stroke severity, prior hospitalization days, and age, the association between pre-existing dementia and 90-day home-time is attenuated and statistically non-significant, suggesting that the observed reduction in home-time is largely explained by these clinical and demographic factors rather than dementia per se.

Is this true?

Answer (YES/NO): NO